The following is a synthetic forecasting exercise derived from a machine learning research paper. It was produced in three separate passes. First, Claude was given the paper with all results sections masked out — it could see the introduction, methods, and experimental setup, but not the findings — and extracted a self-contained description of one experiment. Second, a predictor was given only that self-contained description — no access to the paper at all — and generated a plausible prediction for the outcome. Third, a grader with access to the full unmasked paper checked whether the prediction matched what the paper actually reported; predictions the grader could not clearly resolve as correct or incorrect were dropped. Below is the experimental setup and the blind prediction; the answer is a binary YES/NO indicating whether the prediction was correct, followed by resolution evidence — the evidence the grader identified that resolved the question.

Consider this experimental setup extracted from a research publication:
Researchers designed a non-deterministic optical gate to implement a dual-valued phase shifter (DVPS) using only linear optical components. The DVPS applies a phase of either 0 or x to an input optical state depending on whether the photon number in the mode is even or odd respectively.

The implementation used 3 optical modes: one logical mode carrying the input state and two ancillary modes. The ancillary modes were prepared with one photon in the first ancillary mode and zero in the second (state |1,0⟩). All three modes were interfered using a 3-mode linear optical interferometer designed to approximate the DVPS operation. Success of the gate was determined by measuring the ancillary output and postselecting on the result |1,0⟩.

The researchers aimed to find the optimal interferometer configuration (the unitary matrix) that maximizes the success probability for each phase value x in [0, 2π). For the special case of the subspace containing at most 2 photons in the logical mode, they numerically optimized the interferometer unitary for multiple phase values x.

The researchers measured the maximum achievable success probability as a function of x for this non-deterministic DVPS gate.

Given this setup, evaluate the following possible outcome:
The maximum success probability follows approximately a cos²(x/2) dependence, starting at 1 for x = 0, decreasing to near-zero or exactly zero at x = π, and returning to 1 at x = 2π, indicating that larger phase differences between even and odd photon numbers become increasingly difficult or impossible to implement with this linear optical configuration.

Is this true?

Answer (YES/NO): NO